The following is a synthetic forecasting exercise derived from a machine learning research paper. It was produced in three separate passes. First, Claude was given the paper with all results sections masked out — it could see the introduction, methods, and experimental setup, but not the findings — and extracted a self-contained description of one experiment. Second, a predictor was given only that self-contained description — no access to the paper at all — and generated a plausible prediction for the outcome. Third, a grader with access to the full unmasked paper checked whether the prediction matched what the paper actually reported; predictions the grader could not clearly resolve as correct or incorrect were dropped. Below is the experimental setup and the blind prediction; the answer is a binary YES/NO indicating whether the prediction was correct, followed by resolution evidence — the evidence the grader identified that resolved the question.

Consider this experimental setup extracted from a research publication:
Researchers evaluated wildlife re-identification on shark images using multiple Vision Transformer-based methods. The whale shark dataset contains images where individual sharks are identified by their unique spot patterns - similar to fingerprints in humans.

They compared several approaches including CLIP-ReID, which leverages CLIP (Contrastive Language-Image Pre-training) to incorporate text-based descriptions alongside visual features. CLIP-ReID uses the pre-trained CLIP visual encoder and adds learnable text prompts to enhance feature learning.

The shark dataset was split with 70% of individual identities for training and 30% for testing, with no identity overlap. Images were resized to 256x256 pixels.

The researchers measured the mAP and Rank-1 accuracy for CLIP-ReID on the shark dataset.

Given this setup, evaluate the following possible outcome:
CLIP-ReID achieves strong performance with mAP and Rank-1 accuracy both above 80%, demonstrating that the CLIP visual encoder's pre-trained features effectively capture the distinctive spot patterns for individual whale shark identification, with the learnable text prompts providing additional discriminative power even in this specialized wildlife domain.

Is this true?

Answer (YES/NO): NO